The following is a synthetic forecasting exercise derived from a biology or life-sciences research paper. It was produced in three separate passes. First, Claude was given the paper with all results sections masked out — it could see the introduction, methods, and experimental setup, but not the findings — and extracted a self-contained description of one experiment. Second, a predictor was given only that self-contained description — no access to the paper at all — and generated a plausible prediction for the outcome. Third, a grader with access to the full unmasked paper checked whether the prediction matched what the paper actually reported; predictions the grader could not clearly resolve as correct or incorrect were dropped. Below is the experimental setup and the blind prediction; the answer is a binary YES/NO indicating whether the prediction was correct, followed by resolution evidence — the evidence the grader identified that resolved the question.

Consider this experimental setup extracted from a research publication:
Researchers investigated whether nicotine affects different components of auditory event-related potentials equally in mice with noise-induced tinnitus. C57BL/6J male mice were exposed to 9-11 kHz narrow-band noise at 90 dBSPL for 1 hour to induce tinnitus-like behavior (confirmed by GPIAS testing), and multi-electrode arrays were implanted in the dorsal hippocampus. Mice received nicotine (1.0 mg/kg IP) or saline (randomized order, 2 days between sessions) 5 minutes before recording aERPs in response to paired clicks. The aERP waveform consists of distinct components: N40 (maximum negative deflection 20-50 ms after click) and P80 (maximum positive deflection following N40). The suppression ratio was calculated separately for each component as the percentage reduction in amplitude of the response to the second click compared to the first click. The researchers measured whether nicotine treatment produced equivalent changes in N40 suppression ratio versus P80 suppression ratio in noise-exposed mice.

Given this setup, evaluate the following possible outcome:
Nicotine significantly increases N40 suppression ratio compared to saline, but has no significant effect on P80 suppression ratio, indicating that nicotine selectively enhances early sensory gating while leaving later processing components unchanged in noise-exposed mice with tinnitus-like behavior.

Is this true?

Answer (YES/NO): NO